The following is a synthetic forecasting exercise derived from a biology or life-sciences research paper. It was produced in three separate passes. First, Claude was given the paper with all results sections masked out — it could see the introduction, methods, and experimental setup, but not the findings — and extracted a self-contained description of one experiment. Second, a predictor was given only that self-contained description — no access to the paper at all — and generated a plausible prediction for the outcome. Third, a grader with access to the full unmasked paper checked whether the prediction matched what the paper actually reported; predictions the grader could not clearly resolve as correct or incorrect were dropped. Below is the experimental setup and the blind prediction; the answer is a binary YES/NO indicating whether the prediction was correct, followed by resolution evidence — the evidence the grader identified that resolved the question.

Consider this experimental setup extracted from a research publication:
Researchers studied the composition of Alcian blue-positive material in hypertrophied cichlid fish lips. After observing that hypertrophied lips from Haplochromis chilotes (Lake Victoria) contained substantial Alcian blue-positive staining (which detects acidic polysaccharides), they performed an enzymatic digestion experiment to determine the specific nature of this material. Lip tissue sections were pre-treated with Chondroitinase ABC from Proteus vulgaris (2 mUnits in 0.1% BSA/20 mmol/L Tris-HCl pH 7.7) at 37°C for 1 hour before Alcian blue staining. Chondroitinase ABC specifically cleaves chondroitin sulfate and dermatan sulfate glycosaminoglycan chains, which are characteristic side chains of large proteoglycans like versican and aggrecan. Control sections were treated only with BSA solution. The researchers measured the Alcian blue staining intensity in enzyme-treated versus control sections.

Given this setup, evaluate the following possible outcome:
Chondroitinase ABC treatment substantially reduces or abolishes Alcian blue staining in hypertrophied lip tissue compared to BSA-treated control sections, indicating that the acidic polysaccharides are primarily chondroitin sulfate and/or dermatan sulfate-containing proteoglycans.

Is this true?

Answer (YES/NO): YES